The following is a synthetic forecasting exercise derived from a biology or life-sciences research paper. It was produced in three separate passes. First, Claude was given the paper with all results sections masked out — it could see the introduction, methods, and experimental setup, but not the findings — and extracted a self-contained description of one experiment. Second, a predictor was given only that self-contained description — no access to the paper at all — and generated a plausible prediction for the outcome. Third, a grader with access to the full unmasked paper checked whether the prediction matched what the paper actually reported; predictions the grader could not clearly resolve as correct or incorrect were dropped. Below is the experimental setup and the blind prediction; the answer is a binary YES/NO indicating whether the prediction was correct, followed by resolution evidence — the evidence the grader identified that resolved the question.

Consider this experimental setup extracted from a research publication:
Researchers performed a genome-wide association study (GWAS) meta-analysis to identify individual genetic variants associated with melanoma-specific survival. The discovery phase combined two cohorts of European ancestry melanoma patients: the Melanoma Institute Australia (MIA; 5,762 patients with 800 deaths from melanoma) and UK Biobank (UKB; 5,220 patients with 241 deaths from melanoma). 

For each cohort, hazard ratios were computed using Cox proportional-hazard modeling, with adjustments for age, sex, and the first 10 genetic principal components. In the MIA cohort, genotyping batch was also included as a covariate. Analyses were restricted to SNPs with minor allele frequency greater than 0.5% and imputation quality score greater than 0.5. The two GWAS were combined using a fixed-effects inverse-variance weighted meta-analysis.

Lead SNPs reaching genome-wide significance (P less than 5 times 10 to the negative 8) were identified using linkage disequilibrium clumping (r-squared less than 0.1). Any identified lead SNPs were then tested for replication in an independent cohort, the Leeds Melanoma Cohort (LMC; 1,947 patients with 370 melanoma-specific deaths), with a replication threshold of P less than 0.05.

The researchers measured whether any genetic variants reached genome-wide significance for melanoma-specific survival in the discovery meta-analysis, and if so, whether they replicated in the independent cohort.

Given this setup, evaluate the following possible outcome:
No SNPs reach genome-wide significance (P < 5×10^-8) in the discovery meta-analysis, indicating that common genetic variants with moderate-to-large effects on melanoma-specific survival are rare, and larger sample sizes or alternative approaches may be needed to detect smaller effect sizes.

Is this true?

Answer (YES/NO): NO